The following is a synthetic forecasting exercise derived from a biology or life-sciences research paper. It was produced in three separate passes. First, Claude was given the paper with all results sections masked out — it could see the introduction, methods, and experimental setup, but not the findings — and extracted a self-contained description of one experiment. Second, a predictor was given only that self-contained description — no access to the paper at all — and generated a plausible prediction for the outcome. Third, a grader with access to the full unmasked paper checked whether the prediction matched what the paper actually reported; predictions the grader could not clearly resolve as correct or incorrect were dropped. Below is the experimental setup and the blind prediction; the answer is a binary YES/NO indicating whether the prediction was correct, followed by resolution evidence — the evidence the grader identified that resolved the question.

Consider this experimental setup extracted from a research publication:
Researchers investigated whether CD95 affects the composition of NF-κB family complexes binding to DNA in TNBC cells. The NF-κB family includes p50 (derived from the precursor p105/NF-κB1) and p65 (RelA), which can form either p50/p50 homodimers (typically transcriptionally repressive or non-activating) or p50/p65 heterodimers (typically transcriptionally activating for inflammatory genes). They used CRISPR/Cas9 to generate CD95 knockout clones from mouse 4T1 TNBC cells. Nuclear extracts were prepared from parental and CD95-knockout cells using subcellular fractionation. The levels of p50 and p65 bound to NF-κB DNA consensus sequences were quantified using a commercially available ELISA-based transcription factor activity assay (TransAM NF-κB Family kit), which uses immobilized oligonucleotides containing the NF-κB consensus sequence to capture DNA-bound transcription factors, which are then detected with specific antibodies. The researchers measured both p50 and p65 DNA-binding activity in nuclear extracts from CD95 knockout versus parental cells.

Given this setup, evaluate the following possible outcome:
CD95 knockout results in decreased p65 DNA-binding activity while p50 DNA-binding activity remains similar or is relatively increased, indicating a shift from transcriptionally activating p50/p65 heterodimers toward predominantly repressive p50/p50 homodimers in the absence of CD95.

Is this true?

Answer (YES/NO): NO